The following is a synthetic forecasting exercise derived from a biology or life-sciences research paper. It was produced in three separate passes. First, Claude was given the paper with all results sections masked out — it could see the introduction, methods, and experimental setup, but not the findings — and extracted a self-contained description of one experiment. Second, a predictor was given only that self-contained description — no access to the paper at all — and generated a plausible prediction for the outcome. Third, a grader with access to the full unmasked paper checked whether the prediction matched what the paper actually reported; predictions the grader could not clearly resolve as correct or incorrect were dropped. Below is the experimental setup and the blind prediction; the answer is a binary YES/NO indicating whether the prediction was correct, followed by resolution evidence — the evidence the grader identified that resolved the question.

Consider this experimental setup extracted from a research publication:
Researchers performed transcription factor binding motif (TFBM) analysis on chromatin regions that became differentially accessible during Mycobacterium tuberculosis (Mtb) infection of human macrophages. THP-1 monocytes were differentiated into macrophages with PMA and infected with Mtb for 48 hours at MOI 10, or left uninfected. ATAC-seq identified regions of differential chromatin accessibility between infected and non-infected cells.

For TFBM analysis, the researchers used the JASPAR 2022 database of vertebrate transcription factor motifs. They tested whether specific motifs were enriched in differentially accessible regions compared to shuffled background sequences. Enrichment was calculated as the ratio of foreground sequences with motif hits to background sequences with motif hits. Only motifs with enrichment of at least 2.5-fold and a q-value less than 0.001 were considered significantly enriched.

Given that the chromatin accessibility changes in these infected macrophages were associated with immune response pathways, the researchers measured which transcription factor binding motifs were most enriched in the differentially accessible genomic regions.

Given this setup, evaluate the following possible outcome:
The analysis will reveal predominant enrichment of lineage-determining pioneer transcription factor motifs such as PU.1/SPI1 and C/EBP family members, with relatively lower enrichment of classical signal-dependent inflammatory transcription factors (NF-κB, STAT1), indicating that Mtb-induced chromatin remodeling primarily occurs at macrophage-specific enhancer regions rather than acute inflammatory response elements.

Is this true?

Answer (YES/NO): NO